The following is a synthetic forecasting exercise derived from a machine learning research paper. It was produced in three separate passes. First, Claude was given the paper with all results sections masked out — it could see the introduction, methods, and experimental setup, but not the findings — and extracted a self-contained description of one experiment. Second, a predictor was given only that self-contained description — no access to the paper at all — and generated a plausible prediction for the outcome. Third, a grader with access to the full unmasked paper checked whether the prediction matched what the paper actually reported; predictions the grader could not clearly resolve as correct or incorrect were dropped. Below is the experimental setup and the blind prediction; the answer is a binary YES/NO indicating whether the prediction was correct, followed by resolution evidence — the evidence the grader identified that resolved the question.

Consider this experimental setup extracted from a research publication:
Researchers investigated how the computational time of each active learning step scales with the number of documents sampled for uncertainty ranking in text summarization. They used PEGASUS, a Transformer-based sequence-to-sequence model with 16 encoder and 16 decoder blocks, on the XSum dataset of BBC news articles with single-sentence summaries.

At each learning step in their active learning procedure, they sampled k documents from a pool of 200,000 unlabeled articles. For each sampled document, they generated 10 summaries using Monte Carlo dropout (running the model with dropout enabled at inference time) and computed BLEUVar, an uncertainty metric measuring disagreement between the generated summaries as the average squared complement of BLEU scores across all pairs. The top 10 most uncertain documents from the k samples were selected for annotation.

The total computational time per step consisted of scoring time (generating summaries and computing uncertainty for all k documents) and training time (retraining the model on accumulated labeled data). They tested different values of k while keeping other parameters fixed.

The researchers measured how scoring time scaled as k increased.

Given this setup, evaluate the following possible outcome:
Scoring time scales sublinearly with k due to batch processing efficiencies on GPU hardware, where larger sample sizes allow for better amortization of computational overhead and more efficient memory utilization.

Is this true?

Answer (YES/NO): NO